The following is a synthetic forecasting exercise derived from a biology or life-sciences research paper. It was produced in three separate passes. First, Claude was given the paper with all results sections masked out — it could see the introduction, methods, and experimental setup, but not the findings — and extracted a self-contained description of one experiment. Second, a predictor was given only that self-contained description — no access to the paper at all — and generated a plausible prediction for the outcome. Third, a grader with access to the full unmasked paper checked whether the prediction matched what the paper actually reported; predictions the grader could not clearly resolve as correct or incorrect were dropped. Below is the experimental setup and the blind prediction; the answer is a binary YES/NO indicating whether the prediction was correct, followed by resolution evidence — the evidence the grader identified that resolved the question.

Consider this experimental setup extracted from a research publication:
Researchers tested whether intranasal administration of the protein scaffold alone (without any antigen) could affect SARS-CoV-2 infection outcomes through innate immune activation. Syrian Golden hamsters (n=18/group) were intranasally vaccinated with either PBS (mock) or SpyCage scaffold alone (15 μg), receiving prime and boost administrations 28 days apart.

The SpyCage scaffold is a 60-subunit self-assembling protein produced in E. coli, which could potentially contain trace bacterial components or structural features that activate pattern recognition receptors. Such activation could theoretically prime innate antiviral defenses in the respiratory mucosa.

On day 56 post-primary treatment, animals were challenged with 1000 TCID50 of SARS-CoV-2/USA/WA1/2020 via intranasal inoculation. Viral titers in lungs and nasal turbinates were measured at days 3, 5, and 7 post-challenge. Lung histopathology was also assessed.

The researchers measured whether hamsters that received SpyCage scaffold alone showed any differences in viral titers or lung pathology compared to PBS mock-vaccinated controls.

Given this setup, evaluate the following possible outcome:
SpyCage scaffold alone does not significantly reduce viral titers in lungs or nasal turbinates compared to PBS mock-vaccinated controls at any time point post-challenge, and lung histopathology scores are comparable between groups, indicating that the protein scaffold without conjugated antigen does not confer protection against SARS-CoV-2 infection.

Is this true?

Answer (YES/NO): YES